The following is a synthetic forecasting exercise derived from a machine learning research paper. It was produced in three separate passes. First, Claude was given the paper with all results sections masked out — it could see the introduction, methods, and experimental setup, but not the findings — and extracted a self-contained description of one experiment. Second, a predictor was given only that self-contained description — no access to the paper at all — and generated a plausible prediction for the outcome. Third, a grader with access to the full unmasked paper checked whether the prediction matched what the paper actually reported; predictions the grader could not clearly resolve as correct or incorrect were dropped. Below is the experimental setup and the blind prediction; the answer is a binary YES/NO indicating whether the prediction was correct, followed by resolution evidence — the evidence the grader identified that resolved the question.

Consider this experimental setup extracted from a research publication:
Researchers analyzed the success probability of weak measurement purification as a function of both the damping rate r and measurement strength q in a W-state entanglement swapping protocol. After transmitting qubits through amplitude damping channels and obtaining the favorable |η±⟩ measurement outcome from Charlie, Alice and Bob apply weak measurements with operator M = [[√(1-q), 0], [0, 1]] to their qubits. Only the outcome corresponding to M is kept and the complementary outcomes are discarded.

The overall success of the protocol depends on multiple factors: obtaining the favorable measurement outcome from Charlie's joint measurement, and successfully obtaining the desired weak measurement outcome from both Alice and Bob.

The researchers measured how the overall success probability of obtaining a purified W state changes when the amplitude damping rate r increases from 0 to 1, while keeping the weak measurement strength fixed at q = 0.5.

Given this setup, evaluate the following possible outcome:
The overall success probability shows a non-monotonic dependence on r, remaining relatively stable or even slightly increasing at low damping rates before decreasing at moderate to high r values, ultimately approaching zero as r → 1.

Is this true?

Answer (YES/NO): NO